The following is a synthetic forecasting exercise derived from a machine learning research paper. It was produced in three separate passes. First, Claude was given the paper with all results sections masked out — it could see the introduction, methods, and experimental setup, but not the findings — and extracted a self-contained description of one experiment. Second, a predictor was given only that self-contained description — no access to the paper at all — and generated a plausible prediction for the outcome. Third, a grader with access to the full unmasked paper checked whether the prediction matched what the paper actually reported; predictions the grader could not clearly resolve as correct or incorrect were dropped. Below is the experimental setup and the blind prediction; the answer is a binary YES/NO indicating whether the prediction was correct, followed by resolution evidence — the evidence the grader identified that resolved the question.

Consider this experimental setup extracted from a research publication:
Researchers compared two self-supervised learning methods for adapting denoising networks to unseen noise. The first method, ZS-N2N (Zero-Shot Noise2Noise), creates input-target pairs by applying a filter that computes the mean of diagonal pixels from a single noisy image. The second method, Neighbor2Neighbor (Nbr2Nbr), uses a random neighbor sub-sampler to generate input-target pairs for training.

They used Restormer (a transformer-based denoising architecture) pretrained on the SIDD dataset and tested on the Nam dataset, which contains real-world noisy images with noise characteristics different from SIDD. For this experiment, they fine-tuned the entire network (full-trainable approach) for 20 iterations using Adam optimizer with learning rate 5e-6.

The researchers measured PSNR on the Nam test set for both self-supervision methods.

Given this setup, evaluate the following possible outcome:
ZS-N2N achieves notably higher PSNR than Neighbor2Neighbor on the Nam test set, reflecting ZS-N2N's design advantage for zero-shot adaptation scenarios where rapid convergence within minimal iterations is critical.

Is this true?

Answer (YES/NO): NO